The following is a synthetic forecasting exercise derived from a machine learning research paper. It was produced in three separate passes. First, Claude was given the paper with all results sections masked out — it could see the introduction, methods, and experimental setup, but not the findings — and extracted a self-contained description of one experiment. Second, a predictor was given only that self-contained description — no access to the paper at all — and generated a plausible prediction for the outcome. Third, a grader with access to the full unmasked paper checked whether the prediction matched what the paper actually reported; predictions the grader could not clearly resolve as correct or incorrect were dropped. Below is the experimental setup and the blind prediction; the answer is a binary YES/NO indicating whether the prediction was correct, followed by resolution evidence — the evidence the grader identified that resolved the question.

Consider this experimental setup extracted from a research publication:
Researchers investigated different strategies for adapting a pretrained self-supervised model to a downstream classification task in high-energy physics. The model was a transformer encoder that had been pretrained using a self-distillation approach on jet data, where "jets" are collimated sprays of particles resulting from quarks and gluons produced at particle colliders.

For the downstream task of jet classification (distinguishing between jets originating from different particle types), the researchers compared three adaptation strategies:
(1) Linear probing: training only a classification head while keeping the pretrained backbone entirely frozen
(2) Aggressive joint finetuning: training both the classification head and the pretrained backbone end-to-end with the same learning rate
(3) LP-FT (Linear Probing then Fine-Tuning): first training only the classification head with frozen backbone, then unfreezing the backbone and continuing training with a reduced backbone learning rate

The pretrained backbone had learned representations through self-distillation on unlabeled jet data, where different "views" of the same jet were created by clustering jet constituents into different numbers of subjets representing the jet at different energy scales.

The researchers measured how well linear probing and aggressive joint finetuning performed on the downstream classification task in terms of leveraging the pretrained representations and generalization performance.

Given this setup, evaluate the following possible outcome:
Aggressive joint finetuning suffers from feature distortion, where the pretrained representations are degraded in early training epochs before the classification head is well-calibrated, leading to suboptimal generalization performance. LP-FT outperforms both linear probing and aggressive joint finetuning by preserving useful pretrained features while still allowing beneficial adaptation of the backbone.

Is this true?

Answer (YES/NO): NO